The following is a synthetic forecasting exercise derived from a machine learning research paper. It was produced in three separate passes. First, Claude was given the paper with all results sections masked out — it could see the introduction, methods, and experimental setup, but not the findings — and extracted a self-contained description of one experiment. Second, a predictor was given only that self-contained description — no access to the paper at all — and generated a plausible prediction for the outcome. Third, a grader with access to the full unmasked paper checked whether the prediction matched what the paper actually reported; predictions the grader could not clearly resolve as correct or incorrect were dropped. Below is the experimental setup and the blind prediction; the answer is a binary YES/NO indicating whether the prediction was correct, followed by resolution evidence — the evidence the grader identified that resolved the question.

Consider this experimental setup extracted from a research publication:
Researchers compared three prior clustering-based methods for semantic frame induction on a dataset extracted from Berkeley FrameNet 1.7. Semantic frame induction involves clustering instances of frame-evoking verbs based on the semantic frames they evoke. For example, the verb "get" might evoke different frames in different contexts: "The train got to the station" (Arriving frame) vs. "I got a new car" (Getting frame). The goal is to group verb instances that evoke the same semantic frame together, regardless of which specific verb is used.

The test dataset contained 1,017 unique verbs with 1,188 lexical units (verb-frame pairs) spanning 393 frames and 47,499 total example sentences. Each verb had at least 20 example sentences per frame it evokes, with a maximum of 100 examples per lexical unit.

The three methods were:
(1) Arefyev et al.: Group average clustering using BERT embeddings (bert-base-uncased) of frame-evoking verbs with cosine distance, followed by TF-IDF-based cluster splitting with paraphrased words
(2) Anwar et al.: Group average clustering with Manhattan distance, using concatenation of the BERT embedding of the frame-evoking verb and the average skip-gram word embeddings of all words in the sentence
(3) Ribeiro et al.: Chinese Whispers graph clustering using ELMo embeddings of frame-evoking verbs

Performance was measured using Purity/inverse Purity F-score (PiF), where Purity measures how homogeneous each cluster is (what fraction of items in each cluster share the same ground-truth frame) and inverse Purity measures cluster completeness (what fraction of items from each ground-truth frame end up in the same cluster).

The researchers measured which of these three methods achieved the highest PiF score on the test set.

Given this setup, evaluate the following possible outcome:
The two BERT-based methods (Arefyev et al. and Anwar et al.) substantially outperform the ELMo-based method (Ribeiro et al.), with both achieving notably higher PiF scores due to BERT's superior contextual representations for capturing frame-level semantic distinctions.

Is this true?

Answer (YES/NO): NO